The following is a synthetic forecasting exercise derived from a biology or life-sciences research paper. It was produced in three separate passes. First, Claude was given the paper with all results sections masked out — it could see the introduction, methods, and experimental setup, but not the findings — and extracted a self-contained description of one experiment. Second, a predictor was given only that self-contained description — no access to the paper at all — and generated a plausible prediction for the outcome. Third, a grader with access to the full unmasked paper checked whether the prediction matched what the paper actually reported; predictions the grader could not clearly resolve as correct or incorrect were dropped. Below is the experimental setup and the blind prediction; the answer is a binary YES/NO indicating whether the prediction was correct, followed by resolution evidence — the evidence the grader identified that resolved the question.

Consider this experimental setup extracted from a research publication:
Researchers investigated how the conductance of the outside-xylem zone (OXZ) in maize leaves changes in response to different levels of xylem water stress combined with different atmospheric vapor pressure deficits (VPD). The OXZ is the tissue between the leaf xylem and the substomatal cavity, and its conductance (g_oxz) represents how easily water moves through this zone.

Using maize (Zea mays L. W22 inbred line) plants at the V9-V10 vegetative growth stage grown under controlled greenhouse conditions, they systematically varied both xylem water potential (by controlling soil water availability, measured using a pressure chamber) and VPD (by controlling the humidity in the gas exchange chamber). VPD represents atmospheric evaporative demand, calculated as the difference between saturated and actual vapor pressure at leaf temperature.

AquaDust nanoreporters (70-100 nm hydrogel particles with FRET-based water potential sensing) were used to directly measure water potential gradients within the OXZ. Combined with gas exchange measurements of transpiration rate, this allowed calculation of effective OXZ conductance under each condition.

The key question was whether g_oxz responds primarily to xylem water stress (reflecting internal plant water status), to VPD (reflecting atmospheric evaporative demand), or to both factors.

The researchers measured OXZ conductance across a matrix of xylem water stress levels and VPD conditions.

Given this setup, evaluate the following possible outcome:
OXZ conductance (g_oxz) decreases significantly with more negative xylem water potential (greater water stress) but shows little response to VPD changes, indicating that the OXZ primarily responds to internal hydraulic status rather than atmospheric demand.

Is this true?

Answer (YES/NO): YES